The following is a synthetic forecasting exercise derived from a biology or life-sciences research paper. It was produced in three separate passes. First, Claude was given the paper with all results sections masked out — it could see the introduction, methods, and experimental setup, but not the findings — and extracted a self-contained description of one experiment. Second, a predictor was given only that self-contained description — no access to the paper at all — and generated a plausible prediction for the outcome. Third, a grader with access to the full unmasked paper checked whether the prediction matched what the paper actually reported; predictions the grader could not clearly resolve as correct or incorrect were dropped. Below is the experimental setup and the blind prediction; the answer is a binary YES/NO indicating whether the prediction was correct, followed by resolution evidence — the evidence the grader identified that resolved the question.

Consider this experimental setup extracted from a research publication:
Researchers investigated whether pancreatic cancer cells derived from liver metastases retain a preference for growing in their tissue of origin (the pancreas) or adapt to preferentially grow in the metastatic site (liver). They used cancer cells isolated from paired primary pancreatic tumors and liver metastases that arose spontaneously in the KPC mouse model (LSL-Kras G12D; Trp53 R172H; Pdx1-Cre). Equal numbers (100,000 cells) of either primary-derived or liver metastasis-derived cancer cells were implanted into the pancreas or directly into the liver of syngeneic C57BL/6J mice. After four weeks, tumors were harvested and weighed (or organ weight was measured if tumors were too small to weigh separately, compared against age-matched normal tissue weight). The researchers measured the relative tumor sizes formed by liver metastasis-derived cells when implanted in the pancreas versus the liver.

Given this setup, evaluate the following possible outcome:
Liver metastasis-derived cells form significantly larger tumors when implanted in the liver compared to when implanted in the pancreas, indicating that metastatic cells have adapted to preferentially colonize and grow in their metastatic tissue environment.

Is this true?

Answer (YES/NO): NO